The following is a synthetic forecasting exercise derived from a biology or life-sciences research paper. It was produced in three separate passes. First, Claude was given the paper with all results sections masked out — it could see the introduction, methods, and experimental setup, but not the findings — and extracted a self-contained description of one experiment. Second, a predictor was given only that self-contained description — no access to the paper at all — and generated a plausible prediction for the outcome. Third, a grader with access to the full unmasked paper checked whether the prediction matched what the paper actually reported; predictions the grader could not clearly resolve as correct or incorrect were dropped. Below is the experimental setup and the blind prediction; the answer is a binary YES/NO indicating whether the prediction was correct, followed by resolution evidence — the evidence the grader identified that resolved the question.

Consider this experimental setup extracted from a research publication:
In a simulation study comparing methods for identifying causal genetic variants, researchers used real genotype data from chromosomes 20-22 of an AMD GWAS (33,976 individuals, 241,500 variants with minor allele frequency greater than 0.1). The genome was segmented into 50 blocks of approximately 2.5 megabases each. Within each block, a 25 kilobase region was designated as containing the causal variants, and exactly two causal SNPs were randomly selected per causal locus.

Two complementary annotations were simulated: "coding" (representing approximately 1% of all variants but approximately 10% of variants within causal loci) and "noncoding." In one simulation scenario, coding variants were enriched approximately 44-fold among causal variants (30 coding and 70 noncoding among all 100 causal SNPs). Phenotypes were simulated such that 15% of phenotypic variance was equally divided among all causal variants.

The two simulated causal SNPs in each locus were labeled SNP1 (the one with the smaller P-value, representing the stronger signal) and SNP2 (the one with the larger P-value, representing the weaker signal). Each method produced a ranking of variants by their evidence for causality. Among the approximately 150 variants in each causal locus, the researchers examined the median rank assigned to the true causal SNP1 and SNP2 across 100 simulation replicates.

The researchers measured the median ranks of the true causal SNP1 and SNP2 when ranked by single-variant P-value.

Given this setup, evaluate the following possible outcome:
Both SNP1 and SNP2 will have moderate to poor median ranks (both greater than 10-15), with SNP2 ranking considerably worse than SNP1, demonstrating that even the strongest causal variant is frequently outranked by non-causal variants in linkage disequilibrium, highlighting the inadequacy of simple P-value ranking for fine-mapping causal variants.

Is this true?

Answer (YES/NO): NO